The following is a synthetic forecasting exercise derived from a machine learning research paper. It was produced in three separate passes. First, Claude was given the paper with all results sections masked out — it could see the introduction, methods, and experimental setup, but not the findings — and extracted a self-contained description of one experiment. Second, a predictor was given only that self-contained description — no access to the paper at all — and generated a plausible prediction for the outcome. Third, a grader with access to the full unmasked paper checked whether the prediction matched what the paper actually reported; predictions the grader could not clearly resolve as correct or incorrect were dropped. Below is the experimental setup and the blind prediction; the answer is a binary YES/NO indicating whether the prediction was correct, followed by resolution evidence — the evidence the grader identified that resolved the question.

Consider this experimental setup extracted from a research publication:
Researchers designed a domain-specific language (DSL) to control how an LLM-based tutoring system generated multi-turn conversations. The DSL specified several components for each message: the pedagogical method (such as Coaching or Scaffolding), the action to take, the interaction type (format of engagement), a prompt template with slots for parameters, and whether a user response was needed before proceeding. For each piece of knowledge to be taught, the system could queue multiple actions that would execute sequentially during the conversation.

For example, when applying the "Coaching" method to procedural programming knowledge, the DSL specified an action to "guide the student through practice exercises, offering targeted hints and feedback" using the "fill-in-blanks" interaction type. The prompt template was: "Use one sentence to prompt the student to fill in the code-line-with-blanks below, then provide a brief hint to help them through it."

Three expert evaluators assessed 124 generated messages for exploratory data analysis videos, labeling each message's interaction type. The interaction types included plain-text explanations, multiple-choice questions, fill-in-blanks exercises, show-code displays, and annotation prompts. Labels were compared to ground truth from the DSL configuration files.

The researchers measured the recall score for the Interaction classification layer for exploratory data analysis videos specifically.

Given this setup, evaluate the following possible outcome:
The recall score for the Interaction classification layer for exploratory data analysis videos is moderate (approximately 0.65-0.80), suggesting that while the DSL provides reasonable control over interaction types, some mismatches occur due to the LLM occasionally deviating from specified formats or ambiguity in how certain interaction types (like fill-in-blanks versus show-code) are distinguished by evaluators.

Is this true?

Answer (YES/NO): NO